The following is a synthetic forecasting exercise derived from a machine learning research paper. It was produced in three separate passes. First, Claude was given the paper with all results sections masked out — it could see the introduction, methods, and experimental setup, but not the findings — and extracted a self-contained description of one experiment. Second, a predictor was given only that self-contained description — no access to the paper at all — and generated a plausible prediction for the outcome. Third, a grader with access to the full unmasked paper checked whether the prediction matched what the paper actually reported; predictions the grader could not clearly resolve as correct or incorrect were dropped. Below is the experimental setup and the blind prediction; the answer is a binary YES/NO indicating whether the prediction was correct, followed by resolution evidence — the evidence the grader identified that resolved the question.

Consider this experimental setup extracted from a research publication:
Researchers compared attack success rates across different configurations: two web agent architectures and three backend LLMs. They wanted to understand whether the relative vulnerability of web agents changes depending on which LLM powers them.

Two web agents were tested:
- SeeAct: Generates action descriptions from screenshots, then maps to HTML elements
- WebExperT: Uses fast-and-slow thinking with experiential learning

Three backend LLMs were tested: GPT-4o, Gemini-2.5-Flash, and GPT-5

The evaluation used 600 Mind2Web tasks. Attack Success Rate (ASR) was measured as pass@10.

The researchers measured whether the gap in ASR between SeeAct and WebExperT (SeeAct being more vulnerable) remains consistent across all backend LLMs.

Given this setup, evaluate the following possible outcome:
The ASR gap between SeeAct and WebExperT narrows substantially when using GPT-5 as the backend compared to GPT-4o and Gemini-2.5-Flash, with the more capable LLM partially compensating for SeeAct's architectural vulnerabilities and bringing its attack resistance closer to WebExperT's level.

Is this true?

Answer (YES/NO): NO